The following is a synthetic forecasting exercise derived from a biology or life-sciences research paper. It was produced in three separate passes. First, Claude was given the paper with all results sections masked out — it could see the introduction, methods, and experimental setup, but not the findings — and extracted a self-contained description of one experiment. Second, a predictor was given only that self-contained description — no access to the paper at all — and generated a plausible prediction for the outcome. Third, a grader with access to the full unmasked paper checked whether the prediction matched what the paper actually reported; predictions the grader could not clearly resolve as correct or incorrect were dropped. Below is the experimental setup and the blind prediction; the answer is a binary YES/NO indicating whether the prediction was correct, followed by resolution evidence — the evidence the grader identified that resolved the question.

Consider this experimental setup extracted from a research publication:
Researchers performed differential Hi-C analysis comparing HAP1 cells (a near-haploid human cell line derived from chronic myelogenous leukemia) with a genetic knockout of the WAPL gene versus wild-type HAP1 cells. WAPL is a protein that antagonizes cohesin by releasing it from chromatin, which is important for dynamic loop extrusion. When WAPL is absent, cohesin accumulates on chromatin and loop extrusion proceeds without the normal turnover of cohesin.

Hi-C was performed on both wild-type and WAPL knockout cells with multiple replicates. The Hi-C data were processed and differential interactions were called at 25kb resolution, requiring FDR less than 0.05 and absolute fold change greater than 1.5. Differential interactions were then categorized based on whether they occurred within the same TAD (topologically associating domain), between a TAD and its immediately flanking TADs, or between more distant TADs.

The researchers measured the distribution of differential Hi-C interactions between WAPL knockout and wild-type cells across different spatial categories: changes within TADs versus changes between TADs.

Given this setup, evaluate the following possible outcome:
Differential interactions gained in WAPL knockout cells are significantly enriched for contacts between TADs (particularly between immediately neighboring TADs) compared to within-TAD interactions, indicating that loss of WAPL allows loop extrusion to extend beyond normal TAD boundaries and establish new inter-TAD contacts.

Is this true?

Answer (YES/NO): YES